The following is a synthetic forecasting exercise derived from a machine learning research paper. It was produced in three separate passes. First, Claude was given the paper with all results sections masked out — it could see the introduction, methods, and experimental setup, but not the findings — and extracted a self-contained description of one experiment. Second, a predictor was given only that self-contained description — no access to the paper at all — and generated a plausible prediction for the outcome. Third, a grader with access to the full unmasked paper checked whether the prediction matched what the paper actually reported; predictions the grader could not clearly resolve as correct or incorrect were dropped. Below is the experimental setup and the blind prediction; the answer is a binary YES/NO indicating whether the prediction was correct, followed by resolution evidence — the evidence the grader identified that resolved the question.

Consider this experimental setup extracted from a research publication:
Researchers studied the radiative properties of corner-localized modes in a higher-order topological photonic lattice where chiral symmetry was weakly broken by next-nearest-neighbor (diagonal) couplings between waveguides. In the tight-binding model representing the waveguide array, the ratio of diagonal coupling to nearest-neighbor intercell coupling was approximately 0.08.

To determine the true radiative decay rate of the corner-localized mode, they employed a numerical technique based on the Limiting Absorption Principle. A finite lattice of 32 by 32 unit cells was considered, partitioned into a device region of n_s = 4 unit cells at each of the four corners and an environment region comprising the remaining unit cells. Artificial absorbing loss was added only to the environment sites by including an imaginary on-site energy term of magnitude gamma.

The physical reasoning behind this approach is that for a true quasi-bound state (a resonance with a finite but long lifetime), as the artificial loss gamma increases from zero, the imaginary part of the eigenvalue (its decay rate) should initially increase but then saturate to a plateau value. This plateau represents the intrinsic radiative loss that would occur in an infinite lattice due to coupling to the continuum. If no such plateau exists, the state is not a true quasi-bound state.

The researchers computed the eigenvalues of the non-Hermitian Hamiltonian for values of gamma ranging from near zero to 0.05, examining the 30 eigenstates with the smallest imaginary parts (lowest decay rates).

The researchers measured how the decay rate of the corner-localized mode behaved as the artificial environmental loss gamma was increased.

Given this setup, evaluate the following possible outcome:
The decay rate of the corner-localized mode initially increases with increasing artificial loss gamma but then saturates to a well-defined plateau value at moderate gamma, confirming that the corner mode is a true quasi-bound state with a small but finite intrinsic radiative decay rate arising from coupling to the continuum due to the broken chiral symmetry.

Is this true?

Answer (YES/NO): YES